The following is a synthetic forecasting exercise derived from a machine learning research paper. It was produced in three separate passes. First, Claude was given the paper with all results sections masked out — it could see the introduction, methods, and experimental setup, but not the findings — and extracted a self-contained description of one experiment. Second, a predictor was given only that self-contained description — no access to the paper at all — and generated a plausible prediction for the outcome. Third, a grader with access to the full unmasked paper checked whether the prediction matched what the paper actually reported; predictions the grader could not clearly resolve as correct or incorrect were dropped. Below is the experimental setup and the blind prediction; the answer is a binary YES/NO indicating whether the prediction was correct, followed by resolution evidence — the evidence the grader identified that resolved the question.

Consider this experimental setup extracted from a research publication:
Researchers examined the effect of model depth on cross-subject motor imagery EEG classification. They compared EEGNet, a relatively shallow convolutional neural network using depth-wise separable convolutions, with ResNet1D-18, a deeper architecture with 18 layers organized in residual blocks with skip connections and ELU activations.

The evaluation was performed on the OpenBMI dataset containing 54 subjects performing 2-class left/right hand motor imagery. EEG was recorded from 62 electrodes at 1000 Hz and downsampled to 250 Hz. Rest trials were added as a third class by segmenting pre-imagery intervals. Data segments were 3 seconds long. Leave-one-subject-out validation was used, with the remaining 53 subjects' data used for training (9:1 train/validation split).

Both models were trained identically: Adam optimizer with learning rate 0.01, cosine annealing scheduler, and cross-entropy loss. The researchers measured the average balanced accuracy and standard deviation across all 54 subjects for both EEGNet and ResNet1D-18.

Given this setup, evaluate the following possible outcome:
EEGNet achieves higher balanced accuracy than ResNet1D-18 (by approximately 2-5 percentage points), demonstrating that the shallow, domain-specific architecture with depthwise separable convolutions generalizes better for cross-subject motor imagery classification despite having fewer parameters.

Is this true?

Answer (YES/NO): NO